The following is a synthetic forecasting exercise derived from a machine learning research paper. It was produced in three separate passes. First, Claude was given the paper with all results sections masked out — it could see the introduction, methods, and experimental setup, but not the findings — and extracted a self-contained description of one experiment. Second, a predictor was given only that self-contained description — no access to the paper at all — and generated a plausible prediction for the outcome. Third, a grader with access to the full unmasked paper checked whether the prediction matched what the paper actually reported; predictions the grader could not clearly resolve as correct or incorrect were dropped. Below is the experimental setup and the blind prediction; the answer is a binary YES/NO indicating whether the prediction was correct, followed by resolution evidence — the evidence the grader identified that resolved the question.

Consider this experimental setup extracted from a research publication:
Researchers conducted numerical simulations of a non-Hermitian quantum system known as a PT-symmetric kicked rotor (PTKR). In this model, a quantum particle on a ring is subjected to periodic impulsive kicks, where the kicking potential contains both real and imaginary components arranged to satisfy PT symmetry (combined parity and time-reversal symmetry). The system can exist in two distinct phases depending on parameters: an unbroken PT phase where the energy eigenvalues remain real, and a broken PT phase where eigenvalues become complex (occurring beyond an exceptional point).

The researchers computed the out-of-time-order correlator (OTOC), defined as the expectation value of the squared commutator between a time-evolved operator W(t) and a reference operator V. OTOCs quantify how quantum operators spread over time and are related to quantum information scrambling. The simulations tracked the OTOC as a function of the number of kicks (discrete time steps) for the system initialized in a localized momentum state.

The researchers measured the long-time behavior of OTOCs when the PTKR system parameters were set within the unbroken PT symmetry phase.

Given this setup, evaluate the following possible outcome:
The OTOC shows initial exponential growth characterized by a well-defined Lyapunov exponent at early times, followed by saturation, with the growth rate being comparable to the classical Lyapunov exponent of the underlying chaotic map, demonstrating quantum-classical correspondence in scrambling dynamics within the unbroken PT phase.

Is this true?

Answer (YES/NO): NO